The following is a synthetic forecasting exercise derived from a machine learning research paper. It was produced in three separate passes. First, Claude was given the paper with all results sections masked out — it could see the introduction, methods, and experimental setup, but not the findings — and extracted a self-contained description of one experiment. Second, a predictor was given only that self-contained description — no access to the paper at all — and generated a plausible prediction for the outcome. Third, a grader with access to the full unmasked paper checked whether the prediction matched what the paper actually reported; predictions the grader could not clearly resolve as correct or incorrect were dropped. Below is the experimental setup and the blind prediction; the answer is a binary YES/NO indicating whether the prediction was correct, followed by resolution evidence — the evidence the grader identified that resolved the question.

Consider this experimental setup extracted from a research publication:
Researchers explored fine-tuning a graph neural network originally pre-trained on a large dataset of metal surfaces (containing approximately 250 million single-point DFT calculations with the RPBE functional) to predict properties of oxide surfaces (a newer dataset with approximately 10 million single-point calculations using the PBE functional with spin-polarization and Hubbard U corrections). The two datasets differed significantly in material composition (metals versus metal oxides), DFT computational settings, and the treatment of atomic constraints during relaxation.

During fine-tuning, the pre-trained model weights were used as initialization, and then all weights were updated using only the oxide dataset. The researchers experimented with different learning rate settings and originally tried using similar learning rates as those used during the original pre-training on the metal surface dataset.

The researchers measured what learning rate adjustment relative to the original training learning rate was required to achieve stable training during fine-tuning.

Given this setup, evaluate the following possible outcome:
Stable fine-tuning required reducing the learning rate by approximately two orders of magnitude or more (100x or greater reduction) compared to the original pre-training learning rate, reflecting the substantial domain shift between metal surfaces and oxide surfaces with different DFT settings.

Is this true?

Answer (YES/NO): NO